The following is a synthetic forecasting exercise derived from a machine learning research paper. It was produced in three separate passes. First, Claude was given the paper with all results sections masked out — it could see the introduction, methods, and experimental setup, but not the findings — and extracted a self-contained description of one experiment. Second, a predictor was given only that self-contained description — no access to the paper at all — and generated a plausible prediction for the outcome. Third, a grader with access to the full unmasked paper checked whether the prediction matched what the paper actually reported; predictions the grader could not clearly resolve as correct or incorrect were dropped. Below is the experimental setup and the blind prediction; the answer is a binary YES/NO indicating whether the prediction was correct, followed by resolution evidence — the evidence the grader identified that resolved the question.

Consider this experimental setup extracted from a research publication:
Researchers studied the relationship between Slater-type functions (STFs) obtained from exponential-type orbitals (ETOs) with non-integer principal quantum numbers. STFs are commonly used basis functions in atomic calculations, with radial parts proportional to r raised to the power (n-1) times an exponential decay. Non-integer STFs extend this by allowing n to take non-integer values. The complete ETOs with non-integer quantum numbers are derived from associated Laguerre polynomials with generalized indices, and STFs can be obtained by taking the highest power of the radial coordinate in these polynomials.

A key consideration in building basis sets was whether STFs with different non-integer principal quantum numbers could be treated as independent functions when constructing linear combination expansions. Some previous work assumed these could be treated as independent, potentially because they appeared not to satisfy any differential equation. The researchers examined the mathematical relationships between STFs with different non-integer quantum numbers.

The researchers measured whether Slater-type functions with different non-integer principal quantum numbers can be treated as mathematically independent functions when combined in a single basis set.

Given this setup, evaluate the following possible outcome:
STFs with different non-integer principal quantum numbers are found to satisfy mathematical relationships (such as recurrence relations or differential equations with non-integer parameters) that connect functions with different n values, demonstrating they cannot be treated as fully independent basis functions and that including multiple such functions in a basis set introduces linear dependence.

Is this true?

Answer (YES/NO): NO